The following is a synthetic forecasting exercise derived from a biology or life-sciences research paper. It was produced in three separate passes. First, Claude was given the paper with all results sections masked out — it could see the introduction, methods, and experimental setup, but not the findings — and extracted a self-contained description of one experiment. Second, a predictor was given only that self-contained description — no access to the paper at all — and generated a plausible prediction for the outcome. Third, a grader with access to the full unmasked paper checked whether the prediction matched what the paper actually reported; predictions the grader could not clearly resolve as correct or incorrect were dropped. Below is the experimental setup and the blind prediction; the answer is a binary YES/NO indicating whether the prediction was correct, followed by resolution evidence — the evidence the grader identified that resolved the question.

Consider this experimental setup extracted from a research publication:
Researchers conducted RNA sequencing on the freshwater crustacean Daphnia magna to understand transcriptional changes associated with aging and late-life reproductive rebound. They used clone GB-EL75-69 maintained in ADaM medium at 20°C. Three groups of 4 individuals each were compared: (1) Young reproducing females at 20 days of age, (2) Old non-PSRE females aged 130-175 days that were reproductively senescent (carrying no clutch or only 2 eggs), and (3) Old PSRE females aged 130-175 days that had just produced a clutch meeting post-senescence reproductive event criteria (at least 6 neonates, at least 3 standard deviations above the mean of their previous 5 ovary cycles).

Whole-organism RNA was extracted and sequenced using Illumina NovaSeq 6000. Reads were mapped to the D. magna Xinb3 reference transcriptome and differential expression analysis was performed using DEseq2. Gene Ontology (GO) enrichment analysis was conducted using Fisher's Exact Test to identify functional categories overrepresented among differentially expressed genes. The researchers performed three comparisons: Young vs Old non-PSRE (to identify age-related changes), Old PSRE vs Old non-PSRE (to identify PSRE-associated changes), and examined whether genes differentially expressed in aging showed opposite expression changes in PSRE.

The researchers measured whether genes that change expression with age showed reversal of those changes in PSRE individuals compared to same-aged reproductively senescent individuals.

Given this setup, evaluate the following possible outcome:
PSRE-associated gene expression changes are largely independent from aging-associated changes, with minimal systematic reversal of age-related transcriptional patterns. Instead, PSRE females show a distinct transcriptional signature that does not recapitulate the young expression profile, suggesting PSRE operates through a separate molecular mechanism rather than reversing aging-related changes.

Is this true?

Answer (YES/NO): NO